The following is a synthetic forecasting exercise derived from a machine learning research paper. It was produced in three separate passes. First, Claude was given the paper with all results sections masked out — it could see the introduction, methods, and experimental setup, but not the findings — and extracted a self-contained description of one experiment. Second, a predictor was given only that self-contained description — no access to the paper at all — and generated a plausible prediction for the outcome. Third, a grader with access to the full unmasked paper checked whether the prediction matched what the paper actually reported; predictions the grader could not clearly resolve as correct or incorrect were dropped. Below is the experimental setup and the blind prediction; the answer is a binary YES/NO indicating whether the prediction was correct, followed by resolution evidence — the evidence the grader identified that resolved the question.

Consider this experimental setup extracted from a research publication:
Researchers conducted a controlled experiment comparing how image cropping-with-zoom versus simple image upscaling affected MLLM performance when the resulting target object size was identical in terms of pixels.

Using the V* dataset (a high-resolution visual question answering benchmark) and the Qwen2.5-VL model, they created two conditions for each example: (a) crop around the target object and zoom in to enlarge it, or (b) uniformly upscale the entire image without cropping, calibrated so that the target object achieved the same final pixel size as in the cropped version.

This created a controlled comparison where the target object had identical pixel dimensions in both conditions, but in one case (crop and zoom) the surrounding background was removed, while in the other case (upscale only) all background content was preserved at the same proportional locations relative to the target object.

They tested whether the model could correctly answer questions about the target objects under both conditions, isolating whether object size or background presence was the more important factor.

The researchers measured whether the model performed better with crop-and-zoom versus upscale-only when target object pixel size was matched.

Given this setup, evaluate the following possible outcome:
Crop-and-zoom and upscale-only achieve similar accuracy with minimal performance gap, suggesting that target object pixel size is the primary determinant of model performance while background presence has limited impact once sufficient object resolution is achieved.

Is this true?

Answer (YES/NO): NO